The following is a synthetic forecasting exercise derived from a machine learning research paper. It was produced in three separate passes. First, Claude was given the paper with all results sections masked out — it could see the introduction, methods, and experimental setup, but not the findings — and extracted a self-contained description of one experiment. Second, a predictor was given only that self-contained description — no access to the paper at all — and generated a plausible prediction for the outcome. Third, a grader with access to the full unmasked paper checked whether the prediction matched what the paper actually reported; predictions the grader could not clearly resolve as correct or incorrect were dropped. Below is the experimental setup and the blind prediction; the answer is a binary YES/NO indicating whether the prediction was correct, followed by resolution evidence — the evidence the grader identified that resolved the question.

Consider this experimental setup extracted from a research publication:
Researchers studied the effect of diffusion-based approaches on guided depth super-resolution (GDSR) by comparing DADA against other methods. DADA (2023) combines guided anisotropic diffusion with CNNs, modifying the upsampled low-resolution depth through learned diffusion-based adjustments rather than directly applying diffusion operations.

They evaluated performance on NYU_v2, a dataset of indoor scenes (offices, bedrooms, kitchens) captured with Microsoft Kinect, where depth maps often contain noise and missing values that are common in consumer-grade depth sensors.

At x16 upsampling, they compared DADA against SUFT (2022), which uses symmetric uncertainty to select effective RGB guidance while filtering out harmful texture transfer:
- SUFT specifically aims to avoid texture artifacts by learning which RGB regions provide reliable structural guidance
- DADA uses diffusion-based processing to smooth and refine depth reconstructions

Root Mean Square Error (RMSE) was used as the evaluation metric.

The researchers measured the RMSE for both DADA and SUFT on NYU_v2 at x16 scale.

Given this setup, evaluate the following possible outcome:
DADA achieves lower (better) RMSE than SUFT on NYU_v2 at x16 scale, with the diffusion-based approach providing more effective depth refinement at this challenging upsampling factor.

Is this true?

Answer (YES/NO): YES